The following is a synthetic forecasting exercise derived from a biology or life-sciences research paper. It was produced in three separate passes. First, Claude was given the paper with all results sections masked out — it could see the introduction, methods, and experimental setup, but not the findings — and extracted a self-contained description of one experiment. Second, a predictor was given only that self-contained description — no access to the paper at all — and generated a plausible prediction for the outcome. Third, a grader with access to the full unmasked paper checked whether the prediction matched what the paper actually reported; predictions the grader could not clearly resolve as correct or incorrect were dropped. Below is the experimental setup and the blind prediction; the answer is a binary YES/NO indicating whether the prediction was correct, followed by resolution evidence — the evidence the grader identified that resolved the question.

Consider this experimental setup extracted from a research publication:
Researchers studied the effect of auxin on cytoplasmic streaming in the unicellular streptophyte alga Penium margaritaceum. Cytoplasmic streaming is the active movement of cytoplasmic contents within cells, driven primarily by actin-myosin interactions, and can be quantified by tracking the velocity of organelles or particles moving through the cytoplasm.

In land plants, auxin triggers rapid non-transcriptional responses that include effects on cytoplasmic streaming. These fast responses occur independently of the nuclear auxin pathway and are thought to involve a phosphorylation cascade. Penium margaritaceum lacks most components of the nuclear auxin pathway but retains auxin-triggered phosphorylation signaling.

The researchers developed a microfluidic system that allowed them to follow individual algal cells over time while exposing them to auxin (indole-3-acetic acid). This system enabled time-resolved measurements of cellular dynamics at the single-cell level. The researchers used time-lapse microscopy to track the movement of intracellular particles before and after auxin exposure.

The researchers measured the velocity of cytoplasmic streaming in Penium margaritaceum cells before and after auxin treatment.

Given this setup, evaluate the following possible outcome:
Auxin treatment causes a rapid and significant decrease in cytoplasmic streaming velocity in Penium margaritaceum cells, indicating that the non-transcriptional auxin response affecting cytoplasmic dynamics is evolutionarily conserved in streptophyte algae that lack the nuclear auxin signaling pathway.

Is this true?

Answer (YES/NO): NO